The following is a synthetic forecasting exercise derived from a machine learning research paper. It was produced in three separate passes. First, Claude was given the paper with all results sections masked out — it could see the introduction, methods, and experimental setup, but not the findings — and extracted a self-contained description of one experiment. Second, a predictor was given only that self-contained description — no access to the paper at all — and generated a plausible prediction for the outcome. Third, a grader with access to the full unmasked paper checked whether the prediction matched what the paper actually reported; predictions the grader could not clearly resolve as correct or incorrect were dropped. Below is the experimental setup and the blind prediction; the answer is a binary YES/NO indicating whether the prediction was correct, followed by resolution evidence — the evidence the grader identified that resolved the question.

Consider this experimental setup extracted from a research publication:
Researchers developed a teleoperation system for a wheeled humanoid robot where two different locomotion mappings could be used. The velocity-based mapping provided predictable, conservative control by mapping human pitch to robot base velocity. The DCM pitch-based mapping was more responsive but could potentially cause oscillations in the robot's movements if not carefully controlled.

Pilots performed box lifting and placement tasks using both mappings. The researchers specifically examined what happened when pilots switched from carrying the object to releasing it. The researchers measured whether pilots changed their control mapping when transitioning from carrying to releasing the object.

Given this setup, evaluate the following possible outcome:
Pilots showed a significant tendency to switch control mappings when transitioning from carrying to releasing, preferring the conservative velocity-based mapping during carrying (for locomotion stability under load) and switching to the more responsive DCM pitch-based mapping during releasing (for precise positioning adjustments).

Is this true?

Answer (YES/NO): NO